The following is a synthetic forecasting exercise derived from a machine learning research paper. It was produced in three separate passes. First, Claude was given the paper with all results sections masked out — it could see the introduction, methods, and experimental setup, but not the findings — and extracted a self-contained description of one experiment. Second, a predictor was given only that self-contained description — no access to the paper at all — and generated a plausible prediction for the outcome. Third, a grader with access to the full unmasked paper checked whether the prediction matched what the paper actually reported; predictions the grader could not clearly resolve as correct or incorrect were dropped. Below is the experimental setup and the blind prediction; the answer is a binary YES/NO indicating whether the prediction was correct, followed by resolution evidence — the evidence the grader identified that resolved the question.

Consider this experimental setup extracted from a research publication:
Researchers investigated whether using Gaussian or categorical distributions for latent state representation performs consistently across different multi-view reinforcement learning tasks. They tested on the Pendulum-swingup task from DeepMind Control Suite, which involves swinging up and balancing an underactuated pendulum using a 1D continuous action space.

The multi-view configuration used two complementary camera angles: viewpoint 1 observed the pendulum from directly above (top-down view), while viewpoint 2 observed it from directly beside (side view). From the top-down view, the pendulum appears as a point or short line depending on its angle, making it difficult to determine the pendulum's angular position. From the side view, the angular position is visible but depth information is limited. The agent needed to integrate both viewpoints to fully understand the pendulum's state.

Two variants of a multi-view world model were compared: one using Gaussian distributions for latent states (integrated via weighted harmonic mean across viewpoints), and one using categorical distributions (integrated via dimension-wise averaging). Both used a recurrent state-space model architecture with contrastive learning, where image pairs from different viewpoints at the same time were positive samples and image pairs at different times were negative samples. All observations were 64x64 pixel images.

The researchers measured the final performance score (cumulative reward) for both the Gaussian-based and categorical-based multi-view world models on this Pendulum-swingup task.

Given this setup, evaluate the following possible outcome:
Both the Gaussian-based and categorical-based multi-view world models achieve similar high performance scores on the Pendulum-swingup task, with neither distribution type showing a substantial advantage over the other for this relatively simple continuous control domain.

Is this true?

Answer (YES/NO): NO